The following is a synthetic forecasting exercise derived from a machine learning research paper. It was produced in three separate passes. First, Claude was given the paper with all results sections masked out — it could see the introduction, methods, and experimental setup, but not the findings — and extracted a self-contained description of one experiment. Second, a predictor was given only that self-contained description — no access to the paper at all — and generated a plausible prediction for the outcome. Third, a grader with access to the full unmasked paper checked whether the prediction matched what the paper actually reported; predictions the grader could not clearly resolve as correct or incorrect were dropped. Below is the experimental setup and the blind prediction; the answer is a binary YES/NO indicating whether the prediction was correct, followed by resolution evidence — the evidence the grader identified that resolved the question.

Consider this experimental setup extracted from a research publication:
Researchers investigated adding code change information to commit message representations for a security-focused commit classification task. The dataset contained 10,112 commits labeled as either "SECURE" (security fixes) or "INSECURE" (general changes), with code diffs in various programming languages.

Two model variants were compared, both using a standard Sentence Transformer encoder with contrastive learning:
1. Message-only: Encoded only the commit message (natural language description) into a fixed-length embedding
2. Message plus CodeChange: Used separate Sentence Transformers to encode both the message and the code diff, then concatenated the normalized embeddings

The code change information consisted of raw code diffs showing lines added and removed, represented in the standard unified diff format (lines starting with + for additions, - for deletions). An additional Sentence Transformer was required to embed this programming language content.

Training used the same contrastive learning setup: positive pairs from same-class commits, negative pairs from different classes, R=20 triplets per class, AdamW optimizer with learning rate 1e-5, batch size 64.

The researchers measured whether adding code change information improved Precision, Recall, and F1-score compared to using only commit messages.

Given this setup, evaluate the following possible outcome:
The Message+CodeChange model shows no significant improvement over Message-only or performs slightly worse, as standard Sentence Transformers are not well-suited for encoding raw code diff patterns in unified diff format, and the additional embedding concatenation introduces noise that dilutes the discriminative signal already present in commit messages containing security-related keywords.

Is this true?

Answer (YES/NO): YES